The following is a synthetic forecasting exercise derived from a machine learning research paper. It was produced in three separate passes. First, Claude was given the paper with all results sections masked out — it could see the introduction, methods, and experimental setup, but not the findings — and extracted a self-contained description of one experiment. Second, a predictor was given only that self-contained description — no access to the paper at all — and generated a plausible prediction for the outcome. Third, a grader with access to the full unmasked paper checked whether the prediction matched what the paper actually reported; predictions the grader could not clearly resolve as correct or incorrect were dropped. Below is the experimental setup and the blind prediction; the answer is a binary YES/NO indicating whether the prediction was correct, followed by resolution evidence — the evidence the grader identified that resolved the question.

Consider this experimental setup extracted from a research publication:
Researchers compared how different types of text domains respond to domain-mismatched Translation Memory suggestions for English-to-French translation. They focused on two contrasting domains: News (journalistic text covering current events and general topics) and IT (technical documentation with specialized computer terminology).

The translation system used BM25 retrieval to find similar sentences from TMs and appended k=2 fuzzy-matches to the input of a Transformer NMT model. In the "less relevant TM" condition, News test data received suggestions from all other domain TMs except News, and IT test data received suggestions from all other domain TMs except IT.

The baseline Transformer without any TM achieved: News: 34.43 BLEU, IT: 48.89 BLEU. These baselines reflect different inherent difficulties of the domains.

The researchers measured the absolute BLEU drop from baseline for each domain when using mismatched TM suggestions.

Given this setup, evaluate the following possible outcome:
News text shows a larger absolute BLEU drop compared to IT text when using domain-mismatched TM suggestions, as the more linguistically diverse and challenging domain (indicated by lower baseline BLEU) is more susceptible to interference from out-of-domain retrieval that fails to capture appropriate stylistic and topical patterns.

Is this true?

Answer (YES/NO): NO